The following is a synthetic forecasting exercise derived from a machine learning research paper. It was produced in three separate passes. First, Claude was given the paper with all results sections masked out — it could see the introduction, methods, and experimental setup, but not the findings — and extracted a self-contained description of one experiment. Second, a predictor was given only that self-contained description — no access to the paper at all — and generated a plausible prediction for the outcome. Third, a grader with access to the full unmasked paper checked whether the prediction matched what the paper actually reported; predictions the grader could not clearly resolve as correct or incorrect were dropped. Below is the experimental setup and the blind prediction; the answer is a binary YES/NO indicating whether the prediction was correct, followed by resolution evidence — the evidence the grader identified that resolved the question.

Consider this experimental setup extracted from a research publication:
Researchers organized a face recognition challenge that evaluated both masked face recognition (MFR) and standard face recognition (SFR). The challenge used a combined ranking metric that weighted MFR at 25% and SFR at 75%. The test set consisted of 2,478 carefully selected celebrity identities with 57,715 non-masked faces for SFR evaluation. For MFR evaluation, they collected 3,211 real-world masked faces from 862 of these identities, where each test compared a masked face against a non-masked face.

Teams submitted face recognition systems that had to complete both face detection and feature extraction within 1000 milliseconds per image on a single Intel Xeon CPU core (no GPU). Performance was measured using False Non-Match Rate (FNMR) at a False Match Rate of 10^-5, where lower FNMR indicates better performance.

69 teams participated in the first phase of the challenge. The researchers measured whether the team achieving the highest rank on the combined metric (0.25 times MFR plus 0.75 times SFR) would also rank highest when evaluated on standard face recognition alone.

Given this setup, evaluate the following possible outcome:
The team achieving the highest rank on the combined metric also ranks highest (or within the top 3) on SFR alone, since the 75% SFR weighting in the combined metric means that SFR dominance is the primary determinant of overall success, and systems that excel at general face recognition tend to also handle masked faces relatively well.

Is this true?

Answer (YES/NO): NO